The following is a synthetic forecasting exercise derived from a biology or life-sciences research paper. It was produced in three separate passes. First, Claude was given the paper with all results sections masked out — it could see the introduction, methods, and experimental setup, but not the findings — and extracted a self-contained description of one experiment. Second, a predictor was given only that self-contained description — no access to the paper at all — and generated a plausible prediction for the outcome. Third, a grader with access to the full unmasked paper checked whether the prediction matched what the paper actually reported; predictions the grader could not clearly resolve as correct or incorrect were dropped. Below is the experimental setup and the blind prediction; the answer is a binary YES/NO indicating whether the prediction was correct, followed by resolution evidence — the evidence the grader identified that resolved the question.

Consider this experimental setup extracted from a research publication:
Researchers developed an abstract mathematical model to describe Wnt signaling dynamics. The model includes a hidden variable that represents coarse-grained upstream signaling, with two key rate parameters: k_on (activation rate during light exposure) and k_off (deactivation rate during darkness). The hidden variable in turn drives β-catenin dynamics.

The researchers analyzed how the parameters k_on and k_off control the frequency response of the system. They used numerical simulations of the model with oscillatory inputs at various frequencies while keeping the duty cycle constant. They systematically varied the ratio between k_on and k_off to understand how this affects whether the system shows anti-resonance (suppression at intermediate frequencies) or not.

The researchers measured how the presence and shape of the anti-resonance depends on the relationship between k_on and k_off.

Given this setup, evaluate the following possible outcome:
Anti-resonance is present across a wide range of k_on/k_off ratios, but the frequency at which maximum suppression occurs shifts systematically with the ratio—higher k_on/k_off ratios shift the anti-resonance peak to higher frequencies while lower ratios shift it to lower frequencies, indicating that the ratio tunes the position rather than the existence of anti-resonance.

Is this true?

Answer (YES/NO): NO